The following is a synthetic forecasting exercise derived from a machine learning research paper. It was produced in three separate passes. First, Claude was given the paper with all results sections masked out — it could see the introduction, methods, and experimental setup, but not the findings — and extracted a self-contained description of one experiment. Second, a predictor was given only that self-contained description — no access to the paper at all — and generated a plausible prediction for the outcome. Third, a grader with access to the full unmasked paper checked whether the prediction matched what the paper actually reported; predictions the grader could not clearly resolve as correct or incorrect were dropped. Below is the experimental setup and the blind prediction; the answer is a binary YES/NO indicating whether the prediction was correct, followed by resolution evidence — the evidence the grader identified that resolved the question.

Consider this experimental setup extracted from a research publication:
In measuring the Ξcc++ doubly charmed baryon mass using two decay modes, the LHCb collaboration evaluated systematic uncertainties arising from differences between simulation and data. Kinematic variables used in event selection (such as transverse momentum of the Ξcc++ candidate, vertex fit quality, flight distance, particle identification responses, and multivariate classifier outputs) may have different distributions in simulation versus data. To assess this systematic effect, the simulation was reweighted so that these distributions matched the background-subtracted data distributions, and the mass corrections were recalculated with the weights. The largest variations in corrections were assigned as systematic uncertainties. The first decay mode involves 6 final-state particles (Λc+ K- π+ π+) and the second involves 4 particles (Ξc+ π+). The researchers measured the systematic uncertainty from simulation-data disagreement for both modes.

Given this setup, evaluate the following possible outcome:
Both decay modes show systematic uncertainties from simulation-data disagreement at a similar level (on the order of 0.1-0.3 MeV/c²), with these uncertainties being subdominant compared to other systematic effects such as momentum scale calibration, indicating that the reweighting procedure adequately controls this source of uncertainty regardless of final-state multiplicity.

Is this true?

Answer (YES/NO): NO